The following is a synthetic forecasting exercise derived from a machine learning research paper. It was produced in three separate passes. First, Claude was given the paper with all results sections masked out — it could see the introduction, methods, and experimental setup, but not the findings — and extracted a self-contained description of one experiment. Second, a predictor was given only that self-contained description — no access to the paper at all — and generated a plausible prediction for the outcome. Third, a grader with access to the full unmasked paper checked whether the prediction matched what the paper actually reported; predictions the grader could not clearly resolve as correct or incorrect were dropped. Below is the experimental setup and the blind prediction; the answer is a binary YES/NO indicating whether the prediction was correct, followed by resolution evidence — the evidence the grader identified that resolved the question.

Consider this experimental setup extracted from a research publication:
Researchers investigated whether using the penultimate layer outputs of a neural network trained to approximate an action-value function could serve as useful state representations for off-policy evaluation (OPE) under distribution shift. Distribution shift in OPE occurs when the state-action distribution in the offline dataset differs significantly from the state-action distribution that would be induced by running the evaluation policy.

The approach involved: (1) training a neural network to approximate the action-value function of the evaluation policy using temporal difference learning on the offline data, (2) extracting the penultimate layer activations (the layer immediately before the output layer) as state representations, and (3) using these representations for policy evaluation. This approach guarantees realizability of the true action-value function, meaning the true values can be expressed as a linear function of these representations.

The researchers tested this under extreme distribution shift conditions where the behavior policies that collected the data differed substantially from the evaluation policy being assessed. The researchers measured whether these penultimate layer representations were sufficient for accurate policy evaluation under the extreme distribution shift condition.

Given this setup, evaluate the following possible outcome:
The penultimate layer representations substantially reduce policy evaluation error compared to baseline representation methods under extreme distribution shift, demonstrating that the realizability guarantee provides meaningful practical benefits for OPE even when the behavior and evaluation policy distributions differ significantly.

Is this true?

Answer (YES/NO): NO